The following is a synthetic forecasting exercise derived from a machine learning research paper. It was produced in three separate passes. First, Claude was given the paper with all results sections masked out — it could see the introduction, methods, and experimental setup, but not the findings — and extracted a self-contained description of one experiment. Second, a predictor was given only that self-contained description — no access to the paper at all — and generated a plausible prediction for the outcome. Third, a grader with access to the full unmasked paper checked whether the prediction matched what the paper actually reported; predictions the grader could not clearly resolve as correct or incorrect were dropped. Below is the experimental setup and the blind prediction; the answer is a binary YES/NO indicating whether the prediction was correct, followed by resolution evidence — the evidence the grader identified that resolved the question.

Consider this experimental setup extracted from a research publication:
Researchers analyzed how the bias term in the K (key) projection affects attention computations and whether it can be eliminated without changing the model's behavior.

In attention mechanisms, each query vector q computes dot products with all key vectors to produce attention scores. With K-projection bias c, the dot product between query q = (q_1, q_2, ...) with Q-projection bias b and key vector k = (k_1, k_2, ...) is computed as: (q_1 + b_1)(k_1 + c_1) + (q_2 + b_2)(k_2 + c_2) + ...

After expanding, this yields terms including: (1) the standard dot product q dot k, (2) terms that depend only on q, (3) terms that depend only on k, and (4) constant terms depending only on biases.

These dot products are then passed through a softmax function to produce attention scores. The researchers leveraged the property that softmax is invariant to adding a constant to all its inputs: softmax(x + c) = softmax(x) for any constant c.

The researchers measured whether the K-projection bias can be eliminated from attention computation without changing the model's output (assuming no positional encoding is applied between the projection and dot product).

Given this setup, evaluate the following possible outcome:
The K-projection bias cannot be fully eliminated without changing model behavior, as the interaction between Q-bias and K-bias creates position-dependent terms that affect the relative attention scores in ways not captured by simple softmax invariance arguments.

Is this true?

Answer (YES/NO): NO